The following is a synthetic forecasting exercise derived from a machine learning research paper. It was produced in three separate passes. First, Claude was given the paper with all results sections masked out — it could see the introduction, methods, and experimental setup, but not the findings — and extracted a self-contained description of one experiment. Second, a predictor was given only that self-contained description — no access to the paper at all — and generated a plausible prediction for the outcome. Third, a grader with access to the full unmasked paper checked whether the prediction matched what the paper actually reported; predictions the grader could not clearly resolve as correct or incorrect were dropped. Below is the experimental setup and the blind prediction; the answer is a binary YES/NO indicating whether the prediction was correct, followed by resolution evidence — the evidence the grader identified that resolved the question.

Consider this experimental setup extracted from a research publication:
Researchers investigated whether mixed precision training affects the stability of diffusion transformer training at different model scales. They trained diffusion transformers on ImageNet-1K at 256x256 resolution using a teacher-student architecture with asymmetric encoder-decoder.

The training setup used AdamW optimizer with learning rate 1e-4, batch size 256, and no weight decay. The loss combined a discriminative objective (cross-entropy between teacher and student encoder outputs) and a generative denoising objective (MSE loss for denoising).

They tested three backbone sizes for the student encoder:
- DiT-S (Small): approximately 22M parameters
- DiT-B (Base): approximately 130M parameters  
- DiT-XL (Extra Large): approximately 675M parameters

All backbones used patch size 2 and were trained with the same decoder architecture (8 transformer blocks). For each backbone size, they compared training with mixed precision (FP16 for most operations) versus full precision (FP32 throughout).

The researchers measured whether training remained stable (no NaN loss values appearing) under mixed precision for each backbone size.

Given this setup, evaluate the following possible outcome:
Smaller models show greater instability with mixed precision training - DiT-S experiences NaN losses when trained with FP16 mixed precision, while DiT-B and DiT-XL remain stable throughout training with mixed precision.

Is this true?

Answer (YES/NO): NO